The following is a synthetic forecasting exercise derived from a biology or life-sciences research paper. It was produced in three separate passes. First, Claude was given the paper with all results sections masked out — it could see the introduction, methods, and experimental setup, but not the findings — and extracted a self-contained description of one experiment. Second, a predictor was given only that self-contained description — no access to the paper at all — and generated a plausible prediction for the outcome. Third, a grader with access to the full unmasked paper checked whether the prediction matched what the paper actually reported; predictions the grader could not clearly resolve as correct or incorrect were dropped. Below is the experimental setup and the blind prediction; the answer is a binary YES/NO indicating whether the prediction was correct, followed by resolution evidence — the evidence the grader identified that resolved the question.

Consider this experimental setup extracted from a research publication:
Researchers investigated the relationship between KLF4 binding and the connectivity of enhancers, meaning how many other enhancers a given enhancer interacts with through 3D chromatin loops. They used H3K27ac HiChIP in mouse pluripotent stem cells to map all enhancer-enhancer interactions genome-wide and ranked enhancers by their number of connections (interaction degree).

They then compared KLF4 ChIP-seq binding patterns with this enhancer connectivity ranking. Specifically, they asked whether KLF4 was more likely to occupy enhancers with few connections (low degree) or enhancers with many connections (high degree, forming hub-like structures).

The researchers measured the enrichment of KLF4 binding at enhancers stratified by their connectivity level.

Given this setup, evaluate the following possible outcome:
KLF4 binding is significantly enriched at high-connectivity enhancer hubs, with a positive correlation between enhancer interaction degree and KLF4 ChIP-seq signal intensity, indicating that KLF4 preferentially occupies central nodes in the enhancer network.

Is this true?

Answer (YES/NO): YES